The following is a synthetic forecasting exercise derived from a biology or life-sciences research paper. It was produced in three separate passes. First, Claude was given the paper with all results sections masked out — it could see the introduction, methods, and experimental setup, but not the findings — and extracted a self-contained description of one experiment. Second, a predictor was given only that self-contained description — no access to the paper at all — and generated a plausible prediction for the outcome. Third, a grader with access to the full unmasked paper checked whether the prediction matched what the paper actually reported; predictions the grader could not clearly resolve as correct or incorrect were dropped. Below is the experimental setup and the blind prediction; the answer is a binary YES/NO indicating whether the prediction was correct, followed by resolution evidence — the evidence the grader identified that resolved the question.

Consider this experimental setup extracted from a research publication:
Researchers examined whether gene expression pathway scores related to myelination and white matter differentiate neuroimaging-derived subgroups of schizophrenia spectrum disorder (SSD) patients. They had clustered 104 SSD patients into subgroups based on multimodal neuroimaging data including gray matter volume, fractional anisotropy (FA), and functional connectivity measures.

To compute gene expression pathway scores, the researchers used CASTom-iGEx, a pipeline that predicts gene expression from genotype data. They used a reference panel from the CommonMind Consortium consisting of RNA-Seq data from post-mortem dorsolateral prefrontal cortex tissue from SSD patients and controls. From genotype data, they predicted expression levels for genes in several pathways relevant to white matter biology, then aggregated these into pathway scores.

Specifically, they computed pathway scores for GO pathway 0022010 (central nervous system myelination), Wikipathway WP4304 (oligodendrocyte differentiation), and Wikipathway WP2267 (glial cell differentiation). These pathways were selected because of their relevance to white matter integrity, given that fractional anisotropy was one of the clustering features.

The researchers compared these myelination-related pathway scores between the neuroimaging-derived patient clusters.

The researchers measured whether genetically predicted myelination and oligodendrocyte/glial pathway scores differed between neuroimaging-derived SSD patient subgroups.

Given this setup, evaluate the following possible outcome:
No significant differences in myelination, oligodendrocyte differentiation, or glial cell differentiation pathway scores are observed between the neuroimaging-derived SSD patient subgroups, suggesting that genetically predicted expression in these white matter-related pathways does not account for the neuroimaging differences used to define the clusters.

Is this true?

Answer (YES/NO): NO